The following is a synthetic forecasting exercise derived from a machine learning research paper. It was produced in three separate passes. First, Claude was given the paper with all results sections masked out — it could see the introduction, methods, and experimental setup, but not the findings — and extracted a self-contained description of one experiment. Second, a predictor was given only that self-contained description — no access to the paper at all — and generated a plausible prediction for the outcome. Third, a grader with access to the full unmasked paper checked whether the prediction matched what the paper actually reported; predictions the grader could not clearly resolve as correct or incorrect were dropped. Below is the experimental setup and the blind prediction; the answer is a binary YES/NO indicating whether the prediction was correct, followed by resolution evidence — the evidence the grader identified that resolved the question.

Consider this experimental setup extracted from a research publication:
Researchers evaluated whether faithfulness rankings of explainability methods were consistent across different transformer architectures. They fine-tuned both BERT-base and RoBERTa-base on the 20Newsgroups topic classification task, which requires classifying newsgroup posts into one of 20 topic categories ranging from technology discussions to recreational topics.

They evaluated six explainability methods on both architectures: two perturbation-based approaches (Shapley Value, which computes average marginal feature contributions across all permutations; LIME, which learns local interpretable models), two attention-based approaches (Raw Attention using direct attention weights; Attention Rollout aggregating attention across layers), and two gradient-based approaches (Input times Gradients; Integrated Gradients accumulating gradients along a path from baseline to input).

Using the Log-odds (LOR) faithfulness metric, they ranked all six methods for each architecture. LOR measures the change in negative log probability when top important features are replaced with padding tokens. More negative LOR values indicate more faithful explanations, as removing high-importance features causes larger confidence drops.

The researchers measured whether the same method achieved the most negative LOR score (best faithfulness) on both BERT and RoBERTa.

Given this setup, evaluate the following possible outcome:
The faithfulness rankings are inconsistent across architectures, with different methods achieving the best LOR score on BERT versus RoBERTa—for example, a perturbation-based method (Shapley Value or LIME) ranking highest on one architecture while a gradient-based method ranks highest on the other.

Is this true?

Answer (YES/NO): NO